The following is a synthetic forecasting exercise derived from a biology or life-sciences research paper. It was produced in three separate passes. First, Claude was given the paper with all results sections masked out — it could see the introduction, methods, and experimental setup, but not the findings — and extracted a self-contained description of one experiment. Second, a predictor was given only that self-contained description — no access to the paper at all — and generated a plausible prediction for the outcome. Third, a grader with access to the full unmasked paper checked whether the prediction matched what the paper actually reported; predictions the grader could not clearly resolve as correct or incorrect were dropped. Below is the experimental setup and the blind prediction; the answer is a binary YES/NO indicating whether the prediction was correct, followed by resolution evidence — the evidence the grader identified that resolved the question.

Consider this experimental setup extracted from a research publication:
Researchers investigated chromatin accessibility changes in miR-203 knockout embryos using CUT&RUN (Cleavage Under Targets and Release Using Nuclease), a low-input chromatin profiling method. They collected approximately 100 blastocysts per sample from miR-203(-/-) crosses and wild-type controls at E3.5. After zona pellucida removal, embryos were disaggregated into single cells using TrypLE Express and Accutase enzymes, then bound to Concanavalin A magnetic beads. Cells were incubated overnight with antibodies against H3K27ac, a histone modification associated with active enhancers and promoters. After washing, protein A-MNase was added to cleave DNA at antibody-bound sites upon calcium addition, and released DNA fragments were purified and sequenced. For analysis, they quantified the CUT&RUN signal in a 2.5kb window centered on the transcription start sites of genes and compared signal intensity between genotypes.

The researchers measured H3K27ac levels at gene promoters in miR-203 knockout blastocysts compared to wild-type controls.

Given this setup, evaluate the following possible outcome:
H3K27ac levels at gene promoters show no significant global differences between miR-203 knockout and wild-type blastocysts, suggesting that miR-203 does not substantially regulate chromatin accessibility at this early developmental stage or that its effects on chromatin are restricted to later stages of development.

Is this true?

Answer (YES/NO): NO